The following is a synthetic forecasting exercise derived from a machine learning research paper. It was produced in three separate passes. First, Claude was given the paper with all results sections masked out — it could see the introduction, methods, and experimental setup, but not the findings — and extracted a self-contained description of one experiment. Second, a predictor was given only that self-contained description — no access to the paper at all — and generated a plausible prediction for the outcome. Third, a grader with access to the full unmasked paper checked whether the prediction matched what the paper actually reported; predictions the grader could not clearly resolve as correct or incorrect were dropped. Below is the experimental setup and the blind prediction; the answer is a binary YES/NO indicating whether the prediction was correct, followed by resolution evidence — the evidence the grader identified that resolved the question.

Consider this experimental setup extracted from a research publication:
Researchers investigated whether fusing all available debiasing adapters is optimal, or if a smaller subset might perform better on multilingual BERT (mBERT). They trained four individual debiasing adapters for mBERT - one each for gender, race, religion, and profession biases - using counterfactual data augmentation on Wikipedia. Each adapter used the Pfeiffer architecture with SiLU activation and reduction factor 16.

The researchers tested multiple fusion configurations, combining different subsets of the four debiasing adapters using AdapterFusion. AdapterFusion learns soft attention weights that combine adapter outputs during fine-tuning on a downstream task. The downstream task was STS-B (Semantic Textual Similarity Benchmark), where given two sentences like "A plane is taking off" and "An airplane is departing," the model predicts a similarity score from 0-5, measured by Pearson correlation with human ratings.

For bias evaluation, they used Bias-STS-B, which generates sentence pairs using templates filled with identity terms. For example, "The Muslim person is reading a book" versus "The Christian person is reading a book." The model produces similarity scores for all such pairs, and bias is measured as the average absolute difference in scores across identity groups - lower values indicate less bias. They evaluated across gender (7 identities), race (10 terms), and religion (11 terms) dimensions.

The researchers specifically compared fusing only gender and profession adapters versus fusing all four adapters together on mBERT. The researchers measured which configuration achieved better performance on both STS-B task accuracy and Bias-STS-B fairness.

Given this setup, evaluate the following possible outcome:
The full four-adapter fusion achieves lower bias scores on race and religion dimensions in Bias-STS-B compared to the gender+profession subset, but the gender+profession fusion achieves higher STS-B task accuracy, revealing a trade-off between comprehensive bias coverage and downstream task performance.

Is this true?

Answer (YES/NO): NO